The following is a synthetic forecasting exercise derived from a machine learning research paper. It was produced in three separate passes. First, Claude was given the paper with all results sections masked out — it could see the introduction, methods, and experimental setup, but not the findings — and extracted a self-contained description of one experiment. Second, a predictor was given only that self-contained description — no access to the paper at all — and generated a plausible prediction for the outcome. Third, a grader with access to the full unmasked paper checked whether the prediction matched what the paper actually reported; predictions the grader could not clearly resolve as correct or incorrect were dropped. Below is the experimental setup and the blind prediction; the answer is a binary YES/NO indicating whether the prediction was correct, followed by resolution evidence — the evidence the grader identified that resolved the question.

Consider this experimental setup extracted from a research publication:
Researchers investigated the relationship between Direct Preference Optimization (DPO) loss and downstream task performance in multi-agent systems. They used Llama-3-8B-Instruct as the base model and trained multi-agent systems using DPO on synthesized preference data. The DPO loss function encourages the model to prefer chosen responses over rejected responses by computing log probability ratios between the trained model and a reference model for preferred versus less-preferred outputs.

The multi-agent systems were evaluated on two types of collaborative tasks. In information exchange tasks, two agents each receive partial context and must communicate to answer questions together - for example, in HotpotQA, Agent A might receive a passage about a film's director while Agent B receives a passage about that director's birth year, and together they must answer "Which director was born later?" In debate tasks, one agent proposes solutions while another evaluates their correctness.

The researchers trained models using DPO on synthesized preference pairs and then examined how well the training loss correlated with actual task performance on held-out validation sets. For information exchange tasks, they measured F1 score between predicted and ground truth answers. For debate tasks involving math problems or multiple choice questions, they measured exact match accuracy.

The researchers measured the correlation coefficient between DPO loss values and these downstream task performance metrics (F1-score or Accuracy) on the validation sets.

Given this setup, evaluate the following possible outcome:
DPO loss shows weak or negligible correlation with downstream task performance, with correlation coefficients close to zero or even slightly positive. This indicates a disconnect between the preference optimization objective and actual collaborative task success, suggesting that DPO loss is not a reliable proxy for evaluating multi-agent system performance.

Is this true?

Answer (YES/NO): YES